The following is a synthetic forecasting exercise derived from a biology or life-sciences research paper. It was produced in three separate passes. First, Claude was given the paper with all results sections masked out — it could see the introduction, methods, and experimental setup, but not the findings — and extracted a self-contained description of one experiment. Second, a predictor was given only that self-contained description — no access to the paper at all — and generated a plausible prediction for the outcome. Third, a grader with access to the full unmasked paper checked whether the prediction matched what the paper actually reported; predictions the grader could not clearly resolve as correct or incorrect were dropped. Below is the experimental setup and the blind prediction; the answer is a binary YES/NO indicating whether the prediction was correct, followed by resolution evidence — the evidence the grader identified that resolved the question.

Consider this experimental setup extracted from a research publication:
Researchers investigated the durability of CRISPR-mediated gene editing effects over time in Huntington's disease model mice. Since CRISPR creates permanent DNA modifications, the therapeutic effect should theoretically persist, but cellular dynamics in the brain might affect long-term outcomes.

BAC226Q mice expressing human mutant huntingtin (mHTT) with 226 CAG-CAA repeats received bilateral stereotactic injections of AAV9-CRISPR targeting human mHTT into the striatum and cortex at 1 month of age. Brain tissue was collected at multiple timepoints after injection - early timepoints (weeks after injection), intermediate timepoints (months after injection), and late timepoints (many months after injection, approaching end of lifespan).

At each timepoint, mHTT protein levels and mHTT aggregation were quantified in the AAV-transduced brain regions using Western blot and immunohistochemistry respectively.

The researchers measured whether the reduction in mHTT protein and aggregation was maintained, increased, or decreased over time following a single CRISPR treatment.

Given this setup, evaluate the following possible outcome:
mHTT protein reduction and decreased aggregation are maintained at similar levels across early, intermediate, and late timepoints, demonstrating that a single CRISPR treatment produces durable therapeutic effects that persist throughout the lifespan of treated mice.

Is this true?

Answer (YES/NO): YES